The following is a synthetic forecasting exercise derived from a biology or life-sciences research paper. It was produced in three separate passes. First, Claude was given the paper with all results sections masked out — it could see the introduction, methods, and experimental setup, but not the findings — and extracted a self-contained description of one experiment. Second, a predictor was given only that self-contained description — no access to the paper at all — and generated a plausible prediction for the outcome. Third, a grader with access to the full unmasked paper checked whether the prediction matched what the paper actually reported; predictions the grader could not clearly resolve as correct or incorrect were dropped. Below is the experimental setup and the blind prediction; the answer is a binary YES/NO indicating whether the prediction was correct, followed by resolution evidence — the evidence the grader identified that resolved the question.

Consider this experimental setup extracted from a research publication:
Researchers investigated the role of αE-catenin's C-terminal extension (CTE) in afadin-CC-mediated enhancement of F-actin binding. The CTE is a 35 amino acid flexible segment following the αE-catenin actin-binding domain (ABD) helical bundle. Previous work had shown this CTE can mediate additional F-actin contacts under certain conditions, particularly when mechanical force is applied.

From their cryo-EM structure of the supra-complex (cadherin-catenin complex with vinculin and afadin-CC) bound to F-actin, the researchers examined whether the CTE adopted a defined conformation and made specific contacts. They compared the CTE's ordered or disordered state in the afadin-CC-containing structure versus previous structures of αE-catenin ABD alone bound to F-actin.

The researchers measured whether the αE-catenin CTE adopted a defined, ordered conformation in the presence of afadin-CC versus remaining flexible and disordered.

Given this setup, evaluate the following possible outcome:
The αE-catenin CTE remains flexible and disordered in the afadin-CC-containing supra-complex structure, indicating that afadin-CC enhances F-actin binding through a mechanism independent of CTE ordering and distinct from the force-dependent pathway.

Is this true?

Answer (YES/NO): NO